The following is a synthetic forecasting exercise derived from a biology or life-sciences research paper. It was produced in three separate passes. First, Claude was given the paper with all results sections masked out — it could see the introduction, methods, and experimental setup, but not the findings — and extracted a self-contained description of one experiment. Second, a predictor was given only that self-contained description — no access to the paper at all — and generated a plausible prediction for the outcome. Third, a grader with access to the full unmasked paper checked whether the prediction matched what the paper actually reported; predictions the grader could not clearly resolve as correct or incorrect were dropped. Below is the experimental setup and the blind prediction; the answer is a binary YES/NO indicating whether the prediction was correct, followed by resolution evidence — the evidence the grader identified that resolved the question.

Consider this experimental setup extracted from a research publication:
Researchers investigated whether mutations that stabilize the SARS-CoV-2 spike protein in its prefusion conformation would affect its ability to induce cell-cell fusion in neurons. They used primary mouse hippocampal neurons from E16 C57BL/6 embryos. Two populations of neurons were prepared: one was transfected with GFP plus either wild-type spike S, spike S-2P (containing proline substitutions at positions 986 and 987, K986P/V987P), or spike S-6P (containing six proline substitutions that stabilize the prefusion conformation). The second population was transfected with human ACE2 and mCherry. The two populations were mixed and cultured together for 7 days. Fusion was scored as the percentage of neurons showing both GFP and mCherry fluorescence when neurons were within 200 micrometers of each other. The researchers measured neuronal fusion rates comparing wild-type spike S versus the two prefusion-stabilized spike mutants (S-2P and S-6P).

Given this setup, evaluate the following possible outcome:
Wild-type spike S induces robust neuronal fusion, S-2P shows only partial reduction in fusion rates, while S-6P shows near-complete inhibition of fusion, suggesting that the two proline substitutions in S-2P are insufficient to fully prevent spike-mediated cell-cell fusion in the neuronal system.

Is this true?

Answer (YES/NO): NO